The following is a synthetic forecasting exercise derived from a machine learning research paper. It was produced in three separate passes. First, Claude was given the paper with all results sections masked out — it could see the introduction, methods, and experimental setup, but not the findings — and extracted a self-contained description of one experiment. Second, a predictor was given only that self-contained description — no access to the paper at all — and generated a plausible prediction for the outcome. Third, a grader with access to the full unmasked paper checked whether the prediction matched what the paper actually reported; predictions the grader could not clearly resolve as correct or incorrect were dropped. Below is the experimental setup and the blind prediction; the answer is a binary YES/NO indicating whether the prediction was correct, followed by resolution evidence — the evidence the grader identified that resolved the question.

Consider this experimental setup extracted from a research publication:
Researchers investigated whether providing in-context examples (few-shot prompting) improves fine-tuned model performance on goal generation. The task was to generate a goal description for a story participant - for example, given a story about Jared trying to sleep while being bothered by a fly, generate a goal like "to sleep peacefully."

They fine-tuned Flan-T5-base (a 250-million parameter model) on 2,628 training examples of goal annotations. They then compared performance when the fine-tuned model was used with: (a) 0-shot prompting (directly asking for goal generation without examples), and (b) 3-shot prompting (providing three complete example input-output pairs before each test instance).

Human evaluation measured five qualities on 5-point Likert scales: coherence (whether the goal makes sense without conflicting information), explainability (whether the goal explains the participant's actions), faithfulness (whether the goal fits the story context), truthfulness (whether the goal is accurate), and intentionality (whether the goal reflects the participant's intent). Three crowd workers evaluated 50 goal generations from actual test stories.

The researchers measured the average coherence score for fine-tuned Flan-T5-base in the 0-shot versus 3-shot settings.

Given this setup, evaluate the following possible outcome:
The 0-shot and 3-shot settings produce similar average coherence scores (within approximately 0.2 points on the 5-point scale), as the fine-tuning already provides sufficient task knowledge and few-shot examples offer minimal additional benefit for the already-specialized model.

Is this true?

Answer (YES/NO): NO